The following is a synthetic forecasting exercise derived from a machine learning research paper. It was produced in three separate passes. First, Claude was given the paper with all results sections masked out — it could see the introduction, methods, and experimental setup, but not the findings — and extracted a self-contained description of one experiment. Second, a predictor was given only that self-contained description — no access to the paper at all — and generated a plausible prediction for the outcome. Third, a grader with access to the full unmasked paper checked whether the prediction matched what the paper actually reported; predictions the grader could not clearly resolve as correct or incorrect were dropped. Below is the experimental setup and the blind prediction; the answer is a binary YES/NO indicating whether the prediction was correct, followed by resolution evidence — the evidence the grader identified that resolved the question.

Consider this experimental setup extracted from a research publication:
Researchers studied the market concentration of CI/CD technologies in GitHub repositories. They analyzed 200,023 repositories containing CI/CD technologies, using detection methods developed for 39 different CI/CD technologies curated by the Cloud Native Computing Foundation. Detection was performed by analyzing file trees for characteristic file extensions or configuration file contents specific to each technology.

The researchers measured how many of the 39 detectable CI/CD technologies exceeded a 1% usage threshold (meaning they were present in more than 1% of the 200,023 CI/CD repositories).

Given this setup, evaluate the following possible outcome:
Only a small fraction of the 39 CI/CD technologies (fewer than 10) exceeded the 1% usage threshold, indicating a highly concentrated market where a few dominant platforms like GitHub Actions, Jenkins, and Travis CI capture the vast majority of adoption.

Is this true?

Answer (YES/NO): NO